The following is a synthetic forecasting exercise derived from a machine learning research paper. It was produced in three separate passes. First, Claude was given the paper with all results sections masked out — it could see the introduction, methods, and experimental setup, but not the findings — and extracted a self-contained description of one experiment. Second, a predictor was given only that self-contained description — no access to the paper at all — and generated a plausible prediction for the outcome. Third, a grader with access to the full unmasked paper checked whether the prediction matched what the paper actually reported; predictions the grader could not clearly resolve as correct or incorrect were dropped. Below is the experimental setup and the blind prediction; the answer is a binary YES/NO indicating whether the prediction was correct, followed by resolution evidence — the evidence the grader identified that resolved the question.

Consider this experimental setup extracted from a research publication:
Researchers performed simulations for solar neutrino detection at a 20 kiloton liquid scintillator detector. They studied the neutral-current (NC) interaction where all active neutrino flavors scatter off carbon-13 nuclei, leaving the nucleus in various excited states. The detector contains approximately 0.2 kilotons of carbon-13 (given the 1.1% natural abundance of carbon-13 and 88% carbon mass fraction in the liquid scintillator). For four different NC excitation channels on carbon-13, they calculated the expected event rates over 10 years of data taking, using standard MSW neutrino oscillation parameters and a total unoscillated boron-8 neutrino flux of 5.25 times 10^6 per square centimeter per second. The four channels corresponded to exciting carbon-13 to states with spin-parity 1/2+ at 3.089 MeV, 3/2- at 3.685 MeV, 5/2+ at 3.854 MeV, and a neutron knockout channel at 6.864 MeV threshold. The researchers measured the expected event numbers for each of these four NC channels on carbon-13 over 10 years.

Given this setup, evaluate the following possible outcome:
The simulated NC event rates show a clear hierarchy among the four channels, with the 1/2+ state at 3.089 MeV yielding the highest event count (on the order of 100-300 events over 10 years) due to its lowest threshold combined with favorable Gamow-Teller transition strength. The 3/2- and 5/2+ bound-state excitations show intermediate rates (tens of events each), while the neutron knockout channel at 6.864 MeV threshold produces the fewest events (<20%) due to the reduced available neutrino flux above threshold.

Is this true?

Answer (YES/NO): NO